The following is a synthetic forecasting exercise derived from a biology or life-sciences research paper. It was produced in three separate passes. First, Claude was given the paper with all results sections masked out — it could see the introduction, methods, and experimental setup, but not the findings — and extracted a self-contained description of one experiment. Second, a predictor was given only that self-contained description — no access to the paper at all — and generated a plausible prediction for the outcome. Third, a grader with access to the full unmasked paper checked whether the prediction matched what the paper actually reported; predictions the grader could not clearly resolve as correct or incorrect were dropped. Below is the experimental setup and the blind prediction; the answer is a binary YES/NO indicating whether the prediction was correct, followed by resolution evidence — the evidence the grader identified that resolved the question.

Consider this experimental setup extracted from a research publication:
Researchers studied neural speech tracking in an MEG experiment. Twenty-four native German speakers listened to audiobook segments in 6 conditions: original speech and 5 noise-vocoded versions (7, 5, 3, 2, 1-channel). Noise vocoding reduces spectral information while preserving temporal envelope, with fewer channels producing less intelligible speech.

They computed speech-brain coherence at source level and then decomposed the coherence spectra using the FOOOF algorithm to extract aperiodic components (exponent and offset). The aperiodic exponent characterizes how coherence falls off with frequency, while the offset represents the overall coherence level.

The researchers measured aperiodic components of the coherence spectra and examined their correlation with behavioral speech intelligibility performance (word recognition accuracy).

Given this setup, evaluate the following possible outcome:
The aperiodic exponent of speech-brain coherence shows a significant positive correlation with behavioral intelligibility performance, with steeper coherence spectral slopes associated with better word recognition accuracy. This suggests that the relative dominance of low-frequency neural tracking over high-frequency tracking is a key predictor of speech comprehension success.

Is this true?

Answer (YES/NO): YES